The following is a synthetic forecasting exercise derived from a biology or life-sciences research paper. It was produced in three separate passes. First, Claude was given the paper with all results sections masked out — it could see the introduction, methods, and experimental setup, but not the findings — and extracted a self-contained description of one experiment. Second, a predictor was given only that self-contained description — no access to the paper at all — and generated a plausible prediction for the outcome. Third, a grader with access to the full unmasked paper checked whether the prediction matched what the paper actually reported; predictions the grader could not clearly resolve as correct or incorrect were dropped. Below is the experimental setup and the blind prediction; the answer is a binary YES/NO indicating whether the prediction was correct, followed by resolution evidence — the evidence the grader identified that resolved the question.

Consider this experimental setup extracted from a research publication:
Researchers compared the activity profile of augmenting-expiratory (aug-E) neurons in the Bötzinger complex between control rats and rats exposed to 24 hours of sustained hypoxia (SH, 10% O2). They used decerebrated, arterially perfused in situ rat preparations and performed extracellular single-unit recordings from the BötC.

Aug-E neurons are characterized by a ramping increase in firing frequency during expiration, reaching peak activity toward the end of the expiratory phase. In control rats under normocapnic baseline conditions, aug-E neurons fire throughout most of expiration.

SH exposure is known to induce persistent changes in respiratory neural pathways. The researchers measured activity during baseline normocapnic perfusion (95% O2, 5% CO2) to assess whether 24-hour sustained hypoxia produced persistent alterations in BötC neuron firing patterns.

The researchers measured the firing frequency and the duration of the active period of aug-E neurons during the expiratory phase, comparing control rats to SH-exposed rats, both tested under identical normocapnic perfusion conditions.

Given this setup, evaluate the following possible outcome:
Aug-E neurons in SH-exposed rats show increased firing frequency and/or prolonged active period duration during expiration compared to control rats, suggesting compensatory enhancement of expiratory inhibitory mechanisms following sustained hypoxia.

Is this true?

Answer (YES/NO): YES